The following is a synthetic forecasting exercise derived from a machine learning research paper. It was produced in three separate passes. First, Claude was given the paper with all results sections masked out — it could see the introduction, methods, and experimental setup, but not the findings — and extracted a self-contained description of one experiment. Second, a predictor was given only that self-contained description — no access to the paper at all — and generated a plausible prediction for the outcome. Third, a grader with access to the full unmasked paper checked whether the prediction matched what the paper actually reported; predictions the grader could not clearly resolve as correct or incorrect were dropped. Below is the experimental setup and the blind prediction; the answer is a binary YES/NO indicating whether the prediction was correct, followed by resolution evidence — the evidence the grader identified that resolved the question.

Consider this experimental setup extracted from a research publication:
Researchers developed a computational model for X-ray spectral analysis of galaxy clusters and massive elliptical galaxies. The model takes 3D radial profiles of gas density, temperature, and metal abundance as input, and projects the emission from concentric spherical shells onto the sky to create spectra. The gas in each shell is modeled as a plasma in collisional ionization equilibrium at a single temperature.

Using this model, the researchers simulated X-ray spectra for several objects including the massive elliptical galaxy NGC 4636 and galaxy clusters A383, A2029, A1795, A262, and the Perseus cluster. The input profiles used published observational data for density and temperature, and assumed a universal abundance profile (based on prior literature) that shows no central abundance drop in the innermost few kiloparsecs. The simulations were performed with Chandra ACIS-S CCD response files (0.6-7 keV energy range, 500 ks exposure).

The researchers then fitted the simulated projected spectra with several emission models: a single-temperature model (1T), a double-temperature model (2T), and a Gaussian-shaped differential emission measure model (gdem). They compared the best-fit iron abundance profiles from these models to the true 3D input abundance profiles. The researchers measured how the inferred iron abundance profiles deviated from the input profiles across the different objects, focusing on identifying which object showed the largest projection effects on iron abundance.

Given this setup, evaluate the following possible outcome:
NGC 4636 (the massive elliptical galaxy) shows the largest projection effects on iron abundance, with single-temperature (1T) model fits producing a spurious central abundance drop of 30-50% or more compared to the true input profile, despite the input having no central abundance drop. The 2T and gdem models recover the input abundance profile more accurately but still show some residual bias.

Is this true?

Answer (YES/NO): NO